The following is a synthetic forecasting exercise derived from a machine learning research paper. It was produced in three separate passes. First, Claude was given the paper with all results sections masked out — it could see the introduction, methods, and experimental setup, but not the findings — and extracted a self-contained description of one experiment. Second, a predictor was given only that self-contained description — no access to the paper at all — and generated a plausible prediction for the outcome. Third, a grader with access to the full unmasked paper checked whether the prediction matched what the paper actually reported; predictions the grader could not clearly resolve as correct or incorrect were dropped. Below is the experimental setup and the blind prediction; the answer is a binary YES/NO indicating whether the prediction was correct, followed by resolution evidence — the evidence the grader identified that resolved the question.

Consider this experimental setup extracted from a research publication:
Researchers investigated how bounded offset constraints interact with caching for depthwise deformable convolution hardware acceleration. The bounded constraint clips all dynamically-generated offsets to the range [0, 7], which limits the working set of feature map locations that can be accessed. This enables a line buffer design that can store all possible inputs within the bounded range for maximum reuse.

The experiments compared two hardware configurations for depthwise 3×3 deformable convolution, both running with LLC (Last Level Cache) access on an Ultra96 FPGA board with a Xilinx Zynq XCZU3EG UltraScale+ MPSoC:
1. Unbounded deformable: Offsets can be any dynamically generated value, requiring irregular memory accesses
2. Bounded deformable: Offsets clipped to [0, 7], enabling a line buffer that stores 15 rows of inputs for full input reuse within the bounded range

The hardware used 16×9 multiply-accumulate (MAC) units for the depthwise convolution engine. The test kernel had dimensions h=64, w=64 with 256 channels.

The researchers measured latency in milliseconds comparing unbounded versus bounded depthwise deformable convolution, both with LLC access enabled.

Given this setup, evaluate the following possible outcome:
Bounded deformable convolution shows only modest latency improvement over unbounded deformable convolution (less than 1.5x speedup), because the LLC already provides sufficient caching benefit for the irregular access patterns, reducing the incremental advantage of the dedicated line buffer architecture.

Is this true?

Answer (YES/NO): NO